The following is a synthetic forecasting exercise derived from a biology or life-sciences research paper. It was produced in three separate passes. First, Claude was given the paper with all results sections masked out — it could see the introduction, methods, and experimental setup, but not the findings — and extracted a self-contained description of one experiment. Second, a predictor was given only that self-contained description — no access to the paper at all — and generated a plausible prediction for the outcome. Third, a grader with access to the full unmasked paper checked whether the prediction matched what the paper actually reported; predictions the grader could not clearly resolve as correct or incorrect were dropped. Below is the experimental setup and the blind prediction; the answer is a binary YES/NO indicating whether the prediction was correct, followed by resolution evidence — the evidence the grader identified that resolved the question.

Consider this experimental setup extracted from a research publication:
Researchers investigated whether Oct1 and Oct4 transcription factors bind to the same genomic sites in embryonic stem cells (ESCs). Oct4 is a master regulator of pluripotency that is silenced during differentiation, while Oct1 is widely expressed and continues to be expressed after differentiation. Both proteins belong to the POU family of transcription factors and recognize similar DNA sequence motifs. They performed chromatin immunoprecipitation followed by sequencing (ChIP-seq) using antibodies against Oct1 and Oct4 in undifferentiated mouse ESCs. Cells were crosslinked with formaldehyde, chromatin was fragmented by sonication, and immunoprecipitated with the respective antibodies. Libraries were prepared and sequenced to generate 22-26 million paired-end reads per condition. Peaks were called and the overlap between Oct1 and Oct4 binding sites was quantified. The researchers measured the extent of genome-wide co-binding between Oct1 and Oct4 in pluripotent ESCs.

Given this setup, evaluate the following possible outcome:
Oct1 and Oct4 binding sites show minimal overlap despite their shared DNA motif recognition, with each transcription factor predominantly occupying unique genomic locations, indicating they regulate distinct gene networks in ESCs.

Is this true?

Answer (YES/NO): NO